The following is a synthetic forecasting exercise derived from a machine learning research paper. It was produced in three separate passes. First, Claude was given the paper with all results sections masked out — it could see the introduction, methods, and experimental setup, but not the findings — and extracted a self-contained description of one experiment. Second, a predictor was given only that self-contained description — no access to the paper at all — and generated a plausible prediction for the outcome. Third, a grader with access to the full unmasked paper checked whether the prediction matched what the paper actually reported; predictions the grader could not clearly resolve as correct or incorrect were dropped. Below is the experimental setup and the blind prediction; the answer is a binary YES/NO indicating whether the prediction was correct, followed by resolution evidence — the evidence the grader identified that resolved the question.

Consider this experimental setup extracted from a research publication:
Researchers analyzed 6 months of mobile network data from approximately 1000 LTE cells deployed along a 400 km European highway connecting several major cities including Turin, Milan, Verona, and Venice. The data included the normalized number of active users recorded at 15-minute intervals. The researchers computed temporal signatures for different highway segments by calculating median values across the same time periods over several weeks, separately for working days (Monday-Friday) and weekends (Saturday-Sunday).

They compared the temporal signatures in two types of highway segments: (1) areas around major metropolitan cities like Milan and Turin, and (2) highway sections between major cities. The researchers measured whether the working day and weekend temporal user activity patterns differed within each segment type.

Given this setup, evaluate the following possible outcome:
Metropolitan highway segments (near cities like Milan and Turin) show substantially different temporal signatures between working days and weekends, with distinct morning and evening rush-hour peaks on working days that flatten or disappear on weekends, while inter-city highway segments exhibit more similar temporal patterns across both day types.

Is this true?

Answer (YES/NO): YES